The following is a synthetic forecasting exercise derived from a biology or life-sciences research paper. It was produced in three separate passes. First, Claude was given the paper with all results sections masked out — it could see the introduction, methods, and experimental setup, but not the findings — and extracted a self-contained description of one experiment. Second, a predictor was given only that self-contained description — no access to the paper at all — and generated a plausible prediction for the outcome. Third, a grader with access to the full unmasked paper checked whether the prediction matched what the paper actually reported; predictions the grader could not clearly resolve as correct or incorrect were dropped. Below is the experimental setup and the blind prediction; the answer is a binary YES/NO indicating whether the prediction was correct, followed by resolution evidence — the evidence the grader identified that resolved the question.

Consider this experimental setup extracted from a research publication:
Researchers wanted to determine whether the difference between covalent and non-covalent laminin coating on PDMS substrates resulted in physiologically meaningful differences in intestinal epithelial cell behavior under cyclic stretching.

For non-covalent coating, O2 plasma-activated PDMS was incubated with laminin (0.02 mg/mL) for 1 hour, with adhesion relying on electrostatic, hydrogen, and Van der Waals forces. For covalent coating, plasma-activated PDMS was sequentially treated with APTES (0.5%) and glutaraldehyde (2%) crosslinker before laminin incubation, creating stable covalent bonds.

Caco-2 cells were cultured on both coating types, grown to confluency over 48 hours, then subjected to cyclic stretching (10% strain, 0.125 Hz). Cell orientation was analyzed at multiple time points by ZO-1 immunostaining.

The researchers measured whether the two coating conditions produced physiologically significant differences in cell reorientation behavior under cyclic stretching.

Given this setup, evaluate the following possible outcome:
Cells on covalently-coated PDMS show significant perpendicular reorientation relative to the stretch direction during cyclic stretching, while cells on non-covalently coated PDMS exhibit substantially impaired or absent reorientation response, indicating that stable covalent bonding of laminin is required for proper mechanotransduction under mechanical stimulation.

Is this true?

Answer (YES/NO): NO